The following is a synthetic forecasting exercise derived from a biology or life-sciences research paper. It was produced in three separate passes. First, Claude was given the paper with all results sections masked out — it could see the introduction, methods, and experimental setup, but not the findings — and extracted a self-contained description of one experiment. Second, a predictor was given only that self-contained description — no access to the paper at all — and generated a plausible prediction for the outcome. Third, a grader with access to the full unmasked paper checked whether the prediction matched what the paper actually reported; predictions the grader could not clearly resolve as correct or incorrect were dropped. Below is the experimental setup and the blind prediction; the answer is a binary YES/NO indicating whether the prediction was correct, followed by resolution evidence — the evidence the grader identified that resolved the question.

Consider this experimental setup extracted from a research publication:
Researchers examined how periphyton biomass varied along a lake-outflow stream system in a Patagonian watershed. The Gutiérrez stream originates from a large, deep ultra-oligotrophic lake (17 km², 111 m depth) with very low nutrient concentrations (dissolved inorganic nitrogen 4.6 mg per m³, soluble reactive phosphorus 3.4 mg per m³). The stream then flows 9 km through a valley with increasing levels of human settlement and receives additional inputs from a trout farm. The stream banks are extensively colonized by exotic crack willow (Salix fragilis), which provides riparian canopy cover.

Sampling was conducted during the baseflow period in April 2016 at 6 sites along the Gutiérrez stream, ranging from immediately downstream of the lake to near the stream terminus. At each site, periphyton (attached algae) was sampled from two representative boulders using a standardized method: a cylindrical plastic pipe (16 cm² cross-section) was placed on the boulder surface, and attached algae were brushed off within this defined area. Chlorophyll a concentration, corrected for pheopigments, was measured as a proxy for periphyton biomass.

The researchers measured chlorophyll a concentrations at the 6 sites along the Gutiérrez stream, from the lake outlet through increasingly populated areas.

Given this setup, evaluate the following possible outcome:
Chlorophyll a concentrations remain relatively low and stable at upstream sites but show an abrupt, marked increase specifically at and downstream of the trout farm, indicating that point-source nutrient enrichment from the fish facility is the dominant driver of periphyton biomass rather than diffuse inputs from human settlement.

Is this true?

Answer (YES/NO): NO